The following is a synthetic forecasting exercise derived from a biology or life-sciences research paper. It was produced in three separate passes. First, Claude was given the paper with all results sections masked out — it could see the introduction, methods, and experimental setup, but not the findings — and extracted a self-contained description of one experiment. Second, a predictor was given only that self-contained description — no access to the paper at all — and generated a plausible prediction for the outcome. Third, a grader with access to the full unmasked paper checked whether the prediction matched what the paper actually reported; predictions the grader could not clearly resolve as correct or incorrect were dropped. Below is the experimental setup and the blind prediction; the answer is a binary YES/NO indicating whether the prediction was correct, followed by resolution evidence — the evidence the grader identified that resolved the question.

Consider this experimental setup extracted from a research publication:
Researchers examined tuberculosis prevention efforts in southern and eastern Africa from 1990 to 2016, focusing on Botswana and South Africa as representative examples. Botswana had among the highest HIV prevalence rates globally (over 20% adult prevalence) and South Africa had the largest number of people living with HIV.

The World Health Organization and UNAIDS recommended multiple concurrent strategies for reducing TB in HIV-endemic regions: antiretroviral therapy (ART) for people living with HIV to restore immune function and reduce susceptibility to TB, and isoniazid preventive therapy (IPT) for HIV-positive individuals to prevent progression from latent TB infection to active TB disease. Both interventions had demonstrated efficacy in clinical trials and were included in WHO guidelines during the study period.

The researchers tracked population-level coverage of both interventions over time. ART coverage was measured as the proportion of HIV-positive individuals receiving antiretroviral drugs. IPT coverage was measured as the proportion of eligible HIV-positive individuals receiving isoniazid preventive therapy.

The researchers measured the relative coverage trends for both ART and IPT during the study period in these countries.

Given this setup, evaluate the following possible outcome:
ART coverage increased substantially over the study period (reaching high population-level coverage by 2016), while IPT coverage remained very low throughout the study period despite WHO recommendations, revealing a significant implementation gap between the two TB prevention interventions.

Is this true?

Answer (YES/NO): YES